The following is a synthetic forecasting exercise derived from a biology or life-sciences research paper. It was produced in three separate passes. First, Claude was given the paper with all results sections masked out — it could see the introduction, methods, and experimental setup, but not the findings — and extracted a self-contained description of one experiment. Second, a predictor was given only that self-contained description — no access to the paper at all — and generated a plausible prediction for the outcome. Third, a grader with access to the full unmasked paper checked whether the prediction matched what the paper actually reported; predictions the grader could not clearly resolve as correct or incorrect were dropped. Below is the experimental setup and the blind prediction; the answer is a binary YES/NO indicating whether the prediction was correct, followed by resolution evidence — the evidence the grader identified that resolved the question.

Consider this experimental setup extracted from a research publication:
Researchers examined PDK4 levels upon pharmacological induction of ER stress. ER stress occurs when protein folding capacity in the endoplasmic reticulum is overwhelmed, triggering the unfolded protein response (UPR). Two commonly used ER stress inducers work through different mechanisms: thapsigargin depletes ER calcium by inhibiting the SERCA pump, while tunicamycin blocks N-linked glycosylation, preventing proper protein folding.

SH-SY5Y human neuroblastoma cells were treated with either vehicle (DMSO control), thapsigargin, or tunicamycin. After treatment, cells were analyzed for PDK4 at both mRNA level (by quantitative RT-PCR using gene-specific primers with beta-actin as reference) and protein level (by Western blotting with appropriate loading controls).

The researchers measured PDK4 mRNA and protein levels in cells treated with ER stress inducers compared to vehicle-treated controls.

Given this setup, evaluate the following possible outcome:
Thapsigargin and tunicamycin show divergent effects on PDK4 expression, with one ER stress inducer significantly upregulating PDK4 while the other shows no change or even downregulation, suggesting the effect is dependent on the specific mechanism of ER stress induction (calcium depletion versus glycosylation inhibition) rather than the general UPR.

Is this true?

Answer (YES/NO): NO